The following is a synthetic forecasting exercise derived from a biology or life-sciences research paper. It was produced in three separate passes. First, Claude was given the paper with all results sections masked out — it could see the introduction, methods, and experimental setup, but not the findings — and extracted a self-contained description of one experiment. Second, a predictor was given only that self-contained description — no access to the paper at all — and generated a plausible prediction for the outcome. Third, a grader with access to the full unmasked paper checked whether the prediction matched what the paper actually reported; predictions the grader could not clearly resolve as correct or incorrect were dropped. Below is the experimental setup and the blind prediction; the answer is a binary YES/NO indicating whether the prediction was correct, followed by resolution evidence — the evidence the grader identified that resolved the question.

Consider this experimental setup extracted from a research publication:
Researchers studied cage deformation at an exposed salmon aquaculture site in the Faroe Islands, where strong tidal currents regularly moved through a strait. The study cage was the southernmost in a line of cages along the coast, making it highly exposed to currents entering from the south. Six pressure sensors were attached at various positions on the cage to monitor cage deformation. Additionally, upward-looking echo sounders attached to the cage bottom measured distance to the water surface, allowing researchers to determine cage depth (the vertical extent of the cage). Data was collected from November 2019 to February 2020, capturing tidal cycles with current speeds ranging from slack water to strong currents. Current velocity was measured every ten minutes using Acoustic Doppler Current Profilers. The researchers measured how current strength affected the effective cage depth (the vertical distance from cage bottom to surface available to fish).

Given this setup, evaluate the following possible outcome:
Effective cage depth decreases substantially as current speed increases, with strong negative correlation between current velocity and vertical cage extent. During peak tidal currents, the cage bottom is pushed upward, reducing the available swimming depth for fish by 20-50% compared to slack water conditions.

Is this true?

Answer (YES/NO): NO